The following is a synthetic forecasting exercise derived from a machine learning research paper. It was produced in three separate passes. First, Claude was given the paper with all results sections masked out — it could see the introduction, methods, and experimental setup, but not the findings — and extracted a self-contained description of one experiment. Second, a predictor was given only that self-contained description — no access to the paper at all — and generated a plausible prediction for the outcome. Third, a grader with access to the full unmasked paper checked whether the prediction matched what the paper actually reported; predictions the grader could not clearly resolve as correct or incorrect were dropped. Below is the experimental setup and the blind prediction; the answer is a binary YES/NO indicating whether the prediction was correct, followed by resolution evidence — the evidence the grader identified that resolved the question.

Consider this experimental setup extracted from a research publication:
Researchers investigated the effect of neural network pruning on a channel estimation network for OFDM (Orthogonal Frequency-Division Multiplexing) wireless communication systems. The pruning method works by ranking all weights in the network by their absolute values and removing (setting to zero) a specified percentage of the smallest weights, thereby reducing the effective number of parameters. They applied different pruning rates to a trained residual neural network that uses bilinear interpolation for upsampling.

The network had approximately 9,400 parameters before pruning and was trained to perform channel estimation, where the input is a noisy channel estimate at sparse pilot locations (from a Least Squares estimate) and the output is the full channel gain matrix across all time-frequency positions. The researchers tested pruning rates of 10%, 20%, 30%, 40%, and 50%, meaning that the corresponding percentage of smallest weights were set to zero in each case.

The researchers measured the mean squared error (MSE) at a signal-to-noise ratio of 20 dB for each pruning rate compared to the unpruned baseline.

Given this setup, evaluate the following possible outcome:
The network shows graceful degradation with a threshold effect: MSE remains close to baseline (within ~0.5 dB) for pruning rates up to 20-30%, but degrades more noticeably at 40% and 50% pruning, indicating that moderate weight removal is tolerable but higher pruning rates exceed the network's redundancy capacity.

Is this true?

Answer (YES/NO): NO